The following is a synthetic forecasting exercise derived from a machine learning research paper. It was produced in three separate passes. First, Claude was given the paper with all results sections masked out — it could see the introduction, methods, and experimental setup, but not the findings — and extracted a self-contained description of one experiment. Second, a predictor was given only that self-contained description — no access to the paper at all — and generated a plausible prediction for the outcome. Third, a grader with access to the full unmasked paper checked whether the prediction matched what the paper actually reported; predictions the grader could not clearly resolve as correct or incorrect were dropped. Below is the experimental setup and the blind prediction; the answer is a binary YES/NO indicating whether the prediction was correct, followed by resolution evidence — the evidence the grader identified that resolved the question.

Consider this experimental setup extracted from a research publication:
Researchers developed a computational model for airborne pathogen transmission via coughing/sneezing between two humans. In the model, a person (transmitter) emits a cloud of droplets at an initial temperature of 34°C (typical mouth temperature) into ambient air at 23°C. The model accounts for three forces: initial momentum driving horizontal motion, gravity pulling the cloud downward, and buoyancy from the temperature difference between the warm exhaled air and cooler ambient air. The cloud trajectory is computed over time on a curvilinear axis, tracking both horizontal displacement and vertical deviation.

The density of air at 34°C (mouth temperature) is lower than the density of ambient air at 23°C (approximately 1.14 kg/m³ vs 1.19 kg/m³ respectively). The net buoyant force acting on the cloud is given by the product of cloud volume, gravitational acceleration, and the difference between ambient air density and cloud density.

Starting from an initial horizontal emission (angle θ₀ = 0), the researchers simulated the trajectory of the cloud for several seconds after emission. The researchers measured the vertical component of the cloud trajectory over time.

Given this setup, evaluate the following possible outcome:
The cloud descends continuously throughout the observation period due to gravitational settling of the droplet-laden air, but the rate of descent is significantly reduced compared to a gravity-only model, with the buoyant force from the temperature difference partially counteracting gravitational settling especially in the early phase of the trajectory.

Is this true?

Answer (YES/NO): NO